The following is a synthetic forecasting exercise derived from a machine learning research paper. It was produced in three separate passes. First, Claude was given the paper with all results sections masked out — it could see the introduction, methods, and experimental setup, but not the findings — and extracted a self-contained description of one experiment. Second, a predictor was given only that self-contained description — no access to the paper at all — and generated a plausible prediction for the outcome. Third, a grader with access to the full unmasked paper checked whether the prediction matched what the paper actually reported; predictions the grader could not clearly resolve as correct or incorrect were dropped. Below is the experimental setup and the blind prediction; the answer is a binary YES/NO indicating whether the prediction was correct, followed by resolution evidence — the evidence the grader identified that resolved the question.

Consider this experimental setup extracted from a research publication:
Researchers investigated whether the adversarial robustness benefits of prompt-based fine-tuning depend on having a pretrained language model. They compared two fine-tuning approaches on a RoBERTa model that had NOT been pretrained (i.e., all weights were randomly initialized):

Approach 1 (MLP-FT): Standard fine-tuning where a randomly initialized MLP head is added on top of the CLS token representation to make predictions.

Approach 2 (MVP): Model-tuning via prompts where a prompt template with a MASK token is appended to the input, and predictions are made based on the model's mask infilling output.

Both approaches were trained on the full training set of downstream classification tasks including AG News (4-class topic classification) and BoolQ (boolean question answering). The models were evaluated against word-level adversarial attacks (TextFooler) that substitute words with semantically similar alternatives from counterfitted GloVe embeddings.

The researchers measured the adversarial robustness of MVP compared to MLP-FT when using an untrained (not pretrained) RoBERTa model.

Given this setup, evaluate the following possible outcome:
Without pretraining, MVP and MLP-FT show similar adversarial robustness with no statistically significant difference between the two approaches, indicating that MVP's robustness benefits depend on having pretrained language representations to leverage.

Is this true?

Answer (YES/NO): NO